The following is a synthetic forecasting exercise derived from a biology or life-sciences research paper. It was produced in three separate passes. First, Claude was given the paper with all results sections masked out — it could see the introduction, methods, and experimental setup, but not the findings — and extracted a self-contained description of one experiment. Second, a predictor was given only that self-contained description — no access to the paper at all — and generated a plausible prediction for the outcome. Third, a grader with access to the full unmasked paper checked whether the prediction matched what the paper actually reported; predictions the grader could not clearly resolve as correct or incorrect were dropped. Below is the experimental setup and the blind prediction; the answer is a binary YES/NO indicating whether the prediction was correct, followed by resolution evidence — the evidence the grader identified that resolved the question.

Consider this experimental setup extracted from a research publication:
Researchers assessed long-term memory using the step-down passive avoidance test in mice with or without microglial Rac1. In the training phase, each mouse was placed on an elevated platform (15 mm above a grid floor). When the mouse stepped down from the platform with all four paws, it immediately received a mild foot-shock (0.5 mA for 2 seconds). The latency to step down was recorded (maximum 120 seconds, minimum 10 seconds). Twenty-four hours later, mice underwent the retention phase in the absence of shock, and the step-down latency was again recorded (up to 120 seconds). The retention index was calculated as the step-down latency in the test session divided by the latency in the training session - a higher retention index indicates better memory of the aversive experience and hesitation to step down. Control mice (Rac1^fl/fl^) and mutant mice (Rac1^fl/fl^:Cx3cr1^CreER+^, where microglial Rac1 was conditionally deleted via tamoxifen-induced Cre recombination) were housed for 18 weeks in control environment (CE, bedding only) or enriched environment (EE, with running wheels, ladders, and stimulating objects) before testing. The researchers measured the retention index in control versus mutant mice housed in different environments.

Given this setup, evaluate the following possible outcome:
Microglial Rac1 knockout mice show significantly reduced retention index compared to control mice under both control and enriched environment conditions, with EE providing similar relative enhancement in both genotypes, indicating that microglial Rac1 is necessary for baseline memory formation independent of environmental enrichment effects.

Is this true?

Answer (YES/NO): NO